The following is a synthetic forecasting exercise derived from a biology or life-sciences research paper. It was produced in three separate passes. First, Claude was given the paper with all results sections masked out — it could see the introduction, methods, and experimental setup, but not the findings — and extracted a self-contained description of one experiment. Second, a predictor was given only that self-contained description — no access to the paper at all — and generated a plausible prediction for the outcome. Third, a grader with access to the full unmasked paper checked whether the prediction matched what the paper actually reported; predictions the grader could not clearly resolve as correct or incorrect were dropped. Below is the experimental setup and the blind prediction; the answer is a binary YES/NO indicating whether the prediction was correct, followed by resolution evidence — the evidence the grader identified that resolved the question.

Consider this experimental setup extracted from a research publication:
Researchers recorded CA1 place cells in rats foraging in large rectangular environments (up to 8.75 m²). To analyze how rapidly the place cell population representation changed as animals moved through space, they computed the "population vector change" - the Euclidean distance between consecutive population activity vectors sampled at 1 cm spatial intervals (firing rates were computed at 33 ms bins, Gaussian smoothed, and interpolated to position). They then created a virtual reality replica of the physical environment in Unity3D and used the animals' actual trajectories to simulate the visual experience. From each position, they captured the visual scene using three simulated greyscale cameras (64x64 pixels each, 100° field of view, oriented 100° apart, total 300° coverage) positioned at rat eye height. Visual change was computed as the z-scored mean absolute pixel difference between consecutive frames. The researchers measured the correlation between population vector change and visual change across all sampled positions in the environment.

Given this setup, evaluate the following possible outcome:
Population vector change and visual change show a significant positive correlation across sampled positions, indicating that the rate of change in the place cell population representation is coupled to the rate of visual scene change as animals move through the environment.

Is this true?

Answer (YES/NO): YES